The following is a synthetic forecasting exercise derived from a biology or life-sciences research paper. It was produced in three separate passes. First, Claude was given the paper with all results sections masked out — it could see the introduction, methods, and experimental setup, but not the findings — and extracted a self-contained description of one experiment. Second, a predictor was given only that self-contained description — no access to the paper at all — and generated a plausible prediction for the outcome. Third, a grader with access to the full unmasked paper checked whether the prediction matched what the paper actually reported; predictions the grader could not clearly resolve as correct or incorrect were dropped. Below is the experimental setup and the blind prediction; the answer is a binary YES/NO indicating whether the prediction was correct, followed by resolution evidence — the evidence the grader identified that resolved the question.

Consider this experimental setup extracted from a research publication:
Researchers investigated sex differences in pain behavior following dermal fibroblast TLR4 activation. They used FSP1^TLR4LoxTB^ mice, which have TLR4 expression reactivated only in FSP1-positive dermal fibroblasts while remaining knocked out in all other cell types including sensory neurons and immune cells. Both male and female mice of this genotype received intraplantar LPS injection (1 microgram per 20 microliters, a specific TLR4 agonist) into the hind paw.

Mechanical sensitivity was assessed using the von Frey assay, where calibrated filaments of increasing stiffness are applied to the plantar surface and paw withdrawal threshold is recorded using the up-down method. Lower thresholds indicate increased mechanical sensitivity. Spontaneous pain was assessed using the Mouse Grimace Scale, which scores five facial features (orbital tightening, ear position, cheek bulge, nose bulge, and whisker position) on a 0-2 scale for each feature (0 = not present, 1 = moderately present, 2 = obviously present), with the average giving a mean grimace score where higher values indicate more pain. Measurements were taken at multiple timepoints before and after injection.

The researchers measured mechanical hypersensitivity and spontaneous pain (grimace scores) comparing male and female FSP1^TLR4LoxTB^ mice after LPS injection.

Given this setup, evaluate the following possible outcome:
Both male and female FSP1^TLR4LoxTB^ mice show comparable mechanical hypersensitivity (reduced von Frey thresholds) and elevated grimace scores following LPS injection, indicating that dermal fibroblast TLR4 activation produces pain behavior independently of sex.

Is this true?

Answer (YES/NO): YES